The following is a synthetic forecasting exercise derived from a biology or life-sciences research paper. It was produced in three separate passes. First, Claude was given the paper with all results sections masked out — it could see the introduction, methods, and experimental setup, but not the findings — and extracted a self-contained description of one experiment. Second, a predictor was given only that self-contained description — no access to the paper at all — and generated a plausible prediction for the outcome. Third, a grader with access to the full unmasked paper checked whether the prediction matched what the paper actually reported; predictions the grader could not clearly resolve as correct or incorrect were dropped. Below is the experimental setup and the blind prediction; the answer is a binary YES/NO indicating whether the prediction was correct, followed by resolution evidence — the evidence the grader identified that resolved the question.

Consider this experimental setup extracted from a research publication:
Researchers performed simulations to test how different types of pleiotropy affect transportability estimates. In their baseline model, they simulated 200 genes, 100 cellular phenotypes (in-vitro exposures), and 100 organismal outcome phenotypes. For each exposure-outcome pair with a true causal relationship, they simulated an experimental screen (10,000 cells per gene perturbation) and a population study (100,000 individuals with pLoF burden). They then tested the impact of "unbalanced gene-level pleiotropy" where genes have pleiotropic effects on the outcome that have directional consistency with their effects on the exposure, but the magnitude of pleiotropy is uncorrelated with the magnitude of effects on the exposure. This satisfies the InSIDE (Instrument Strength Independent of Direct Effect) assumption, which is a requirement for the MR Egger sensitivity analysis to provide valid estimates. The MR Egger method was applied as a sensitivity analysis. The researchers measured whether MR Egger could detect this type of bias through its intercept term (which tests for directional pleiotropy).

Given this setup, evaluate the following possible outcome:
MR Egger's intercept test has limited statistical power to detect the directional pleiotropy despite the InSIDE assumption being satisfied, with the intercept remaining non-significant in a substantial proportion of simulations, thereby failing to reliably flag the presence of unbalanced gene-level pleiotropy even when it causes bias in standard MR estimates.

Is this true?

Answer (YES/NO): NO